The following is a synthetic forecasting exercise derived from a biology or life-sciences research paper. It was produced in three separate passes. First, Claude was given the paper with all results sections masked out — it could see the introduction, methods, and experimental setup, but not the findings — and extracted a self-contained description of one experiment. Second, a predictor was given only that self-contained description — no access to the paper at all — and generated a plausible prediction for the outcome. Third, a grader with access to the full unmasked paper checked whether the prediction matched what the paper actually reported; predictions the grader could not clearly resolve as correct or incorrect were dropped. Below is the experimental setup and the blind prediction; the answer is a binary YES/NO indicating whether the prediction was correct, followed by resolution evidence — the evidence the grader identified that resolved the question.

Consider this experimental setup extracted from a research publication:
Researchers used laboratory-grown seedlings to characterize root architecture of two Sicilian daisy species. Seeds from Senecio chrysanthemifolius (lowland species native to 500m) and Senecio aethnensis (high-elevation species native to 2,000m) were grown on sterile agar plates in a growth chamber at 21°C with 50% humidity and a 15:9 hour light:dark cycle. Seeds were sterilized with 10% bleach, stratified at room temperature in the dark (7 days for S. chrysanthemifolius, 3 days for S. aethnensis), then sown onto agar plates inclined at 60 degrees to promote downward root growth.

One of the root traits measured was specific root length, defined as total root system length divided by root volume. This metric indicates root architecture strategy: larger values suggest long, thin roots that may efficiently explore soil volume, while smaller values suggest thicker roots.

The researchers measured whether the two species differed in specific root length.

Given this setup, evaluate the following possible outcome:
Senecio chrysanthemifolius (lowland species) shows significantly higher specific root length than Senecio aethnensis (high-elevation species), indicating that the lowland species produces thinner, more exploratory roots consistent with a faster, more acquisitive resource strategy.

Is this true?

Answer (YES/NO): YES